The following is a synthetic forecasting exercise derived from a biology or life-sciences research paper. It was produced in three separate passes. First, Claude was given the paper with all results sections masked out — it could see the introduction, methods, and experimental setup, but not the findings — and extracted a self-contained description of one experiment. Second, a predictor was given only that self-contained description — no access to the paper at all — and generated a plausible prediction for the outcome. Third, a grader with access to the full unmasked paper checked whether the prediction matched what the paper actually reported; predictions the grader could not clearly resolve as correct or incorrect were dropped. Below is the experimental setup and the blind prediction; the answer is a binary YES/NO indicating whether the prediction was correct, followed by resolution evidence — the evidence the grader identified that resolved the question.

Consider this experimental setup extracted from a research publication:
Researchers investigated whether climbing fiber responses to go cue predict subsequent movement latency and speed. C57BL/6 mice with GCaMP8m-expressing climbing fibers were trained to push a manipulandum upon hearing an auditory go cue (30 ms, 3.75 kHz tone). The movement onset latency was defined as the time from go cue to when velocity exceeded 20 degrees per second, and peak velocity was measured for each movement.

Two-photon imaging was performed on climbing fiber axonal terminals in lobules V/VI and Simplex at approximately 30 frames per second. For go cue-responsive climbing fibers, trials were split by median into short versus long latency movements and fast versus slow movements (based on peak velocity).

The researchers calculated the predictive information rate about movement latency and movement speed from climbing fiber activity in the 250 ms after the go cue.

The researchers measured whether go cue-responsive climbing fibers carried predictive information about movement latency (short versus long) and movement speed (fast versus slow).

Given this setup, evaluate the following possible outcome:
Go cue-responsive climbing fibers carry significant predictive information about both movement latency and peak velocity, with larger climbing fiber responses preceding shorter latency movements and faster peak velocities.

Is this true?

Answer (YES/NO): NO